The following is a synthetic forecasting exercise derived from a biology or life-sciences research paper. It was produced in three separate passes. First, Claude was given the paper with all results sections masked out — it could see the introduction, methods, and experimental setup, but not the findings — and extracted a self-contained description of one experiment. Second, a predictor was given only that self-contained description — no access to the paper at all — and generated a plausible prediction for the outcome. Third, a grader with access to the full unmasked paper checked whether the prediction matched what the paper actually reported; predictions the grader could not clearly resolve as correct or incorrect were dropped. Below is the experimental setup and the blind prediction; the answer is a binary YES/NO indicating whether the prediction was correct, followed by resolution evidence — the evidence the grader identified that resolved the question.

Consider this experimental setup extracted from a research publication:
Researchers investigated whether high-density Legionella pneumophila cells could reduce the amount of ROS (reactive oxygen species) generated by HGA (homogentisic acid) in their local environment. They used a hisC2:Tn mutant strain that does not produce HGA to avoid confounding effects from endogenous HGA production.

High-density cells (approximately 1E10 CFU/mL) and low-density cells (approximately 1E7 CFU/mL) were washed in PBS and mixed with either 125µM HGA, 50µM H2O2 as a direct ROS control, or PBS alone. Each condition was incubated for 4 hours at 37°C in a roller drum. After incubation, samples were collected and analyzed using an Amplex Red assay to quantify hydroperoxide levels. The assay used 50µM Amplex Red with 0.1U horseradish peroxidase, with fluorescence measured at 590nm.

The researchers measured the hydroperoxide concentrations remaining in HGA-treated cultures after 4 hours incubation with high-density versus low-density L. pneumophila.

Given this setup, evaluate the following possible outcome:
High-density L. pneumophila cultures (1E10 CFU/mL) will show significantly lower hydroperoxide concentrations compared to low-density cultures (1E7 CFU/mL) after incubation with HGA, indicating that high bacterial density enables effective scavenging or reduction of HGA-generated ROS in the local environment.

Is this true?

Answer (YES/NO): YES